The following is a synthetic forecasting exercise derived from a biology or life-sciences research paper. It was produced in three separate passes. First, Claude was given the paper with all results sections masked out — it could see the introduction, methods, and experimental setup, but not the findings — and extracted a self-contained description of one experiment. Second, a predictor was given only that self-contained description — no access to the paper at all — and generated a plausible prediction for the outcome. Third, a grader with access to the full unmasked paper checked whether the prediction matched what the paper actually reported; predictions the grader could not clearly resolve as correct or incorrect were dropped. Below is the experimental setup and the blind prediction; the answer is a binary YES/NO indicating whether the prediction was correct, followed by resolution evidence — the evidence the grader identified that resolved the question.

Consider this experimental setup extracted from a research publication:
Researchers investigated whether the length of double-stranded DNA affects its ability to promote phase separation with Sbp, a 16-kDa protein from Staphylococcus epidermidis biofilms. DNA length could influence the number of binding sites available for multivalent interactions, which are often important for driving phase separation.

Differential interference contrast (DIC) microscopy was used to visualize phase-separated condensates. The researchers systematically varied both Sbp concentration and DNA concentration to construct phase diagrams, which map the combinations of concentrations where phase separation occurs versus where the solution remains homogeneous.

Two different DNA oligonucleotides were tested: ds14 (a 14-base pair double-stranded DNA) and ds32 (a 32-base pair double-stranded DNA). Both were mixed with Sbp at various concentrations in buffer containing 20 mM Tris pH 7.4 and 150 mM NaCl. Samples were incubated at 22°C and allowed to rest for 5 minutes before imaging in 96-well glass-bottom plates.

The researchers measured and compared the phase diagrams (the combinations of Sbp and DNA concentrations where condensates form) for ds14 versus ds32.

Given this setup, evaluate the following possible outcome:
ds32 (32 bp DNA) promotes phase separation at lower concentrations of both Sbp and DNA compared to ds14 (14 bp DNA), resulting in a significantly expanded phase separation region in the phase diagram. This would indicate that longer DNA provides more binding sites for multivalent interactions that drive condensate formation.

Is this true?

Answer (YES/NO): YES